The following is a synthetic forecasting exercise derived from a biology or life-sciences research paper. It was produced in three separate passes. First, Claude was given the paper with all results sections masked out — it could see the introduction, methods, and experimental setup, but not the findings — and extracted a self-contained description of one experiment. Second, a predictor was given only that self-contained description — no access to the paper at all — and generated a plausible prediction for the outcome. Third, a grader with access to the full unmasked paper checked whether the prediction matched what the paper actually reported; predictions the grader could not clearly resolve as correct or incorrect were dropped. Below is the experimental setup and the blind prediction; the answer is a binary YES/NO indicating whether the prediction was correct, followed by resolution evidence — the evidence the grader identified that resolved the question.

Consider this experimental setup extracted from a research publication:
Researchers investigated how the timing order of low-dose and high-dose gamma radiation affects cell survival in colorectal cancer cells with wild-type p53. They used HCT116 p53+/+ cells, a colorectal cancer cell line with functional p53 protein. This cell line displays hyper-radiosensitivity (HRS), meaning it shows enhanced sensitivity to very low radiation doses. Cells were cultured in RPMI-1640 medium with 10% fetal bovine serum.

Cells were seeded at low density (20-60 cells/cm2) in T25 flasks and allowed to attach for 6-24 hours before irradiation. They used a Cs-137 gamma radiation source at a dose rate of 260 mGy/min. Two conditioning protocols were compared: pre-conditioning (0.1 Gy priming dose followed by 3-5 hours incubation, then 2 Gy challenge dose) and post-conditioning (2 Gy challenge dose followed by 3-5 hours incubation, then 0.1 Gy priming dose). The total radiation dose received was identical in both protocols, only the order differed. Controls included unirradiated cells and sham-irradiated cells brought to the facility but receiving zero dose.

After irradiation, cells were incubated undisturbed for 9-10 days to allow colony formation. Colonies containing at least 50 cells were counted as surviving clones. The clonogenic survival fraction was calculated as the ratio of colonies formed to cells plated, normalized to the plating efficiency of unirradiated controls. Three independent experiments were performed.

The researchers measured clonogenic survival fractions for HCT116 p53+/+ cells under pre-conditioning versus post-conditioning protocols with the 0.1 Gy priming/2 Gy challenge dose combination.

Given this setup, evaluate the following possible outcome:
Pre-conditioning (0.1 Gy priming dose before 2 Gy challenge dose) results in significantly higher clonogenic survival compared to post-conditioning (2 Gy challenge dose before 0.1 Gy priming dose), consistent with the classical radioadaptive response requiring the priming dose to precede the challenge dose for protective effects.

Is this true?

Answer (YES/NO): NO